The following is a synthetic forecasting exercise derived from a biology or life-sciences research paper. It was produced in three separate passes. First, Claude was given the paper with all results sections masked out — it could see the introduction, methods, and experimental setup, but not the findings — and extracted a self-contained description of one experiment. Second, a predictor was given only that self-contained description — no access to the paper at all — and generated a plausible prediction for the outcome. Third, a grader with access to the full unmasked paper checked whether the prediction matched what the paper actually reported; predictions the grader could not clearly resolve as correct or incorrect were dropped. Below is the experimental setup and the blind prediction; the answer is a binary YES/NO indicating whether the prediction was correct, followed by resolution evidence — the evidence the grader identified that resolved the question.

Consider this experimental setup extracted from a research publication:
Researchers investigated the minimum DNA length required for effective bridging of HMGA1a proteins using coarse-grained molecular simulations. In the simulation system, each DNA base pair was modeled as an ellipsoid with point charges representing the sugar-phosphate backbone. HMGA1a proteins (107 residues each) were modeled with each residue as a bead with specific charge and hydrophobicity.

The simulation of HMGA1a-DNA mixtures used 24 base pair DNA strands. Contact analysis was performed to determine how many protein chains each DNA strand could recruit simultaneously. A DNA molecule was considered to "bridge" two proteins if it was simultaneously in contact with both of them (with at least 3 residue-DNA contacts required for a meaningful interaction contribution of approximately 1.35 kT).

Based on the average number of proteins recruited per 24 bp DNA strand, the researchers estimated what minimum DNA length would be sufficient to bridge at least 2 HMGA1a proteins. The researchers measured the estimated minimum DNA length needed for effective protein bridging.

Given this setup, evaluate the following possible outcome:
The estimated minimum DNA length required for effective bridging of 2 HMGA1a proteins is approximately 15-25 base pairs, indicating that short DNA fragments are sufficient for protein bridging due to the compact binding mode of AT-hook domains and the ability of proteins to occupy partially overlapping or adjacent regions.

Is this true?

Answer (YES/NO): NO